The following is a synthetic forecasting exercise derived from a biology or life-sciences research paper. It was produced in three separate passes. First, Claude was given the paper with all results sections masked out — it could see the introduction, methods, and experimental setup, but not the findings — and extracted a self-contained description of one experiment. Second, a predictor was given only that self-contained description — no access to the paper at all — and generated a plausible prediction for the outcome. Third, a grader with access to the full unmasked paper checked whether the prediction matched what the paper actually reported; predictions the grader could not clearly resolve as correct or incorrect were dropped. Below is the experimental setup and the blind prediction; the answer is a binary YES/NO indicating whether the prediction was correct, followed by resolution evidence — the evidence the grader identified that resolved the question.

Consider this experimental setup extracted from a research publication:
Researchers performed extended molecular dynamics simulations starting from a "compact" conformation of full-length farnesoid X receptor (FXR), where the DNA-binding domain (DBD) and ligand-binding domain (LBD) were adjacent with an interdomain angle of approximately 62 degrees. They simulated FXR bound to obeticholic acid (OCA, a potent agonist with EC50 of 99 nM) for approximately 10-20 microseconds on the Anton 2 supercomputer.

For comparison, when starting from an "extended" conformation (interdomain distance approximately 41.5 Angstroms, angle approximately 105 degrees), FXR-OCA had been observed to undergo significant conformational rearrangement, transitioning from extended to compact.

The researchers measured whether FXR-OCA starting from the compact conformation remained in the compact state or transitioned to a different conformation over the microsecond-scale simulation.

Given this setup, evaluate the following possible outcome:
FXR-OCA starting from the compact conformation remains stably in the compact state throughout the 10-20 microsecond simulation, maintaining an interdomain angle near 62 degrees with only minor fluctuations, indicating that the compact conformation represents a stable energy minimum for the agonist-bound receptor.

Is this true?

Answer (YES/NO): NO